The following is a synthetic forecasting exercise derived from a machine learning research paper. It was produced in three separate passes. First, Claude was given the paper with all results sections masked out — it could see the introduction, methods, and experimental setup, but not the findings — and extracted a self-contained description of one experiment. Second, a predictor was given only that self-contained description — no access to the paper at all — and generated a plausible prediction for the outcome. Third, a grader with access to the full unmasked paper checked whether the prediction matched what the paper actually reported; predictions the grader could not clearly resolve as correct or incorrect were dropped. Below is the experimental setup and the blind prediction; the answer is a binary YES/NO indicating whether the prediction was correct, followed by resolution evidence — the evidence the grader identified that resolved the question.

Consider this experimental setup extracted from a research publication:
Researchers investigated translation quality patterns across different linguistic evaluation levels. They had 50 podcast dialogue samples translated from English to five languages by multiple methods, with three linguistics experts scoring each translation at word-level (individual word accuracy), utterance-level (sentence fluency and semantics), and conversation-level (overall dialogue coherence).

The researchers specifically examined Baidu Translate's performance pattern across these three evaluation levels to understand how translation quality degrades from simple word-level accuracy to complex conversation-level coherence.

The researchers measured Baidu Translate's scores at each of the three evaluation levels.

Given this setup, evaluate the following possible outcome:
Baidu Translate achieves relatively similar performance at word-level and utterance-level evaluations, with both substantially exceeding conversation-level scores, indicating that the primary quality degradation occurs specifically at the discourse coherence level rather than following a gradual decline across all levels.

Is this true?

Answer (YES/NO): NO